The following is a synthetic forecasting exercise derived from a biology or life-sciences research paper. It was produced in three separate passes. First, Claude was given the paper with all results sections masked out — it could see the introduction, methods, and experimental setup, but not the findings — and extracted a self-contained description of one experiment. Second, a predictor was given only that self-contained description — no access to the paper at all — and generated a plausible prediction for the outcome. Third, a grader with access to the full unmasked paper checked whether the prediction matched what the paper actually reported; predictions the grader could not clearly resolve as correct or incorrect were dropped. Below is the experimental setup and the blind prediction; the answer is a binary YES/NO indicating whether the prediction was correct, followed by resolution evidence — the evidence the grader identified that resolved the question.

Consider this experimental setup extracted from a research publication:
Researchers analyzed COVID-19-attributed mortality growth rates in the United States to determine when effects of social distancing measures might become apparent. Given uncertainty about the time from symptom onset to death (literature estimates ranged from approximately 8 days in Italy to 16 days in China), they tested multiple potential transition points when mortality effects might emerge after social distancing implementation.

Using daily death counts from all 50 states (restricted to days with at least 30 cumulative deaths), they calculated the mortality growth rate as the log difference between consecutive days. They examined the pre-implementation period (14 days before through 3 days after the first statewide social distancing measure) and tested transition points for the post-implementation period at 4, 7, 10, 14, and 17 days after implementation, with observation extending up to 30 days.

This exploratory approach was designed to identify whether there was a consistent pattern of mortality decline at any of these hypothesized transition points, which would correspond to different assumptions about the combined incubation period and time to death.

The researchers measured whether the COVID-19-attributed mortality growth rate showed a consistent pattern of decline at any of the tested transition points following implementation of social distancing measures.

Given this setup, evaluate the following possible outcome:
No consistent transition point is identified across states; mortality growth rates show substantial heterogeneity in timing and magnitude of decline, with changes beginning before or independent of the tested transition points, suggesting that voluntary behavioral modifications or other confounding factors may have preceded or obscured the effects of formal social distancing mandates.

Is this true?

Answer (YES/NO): NO